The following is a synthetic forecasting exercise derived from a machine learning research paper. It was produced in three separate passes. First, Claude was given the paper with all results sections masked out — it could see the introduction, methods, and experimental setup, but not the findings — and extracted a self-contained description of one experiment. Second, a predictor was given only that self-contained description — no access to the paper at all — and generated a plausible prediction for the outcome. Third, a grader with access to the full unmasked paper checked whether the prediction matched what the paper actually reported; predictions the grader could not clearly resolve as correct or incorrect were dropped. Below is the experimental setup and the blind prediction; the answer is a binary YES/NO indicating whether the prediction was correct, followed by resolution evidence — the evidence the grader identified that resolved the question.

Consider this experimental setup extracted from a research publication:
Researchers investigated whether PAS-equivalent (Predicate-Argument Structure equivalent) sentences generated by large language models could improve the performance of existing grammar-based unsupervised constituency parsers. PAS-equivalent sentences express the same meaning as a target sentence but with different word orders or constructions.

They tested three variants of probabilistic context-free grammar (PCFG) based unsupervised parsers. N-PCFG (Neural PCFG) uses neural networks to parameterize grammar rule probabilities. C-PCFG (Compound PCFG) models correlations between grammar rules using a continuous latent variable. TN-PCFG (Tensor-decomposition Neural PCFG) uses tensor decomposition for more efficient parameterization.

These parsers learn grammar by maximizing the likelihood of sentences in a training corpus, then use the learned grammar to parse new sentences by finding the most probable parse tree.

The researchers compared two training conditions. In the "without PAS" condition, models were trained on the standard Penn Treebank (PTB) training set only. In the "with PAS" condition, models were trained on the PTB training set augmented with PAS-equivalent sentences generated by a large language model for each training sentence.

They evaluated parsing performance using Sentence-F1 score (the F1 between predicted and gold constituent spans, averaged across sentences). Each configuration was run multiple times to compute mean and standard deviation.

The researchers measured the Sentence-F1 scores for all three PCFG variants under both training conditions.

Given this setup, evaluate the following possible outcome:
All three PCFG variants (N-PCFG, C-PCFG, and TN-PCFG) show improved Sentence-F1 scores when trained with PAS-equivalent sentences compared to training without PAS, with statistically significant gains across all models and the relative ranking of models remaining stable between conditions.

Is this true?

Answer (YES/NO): NO